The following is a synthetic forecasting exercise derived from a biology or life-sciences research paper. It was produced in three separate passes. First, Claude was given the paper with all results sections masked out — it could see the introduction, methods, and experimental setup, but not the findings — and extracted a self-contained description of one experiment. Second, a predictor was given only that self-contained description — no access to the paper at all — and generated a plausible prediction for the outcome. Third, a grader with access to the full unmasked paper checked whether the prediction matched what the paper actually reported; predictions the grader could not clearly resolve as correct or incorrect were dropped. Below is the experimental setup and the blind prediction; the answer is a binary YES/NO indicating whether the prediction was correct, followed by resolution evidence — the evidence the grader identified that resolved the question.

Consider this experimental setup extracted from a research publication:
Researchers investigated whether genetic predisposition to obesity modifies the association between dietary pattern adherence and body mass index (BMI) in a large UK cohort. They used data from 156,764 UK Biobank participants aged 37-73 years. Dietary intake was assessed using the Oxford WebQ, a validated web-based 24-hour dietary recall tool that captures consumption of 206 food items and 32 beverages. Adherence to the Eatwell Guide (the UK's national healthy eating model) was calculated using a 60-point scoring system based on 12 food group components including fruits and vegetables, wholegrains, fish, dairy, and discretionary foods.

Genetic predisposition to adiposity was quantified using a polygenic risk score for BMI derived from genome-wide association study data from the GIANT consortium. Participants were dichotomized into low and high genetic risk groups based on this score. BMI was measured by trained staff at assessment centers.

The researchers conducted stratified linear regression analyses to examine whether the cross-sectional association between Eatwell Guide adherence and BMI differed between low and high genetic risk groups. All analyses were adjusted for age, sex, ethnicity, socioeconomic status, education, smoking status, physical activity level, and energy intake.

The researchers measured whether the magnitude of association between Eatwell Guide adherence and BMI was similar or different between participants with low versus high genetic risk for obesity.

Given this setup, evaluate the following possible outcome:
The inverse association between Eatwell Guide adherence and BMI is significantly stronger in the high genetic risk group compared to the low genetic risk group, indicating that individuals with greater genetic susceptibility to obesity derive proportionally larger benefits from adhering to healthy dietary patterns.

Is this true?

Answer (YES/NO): NO